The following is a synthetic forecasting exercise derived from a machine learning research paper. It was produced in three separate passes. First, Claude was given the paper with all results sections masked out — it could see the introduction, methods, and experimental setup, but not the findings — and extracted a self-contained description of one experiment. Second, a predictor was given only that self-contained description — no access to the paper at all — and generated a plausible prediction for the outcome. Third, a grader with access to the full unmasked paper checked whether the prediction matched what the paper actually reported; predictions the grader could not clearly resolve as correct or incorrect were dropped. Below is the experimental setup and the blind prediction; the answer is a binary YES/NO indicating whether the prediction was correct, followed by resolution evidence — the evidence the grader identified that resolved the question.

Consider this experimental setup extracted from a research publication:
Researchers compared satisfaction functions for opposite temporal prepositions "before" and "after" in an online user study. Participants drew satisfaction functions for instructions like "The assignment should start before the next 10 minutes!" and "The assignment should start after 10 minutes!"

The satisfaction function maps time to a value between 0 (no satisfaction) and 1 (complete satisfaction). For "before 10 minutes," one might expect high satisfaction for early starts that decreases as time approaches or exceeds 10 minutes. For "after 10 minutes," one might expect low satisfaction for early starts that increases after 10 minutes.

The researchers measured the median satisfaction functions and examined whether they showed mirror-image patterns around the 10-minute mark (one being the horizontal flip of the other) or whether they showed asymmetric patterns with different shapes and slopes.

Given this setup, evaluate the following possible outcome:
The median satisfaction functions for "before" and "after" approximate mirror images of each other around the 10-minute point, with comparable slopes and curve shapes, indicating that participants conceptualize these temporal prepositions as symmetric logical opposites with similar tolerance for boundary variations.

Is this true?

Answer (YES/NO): NO